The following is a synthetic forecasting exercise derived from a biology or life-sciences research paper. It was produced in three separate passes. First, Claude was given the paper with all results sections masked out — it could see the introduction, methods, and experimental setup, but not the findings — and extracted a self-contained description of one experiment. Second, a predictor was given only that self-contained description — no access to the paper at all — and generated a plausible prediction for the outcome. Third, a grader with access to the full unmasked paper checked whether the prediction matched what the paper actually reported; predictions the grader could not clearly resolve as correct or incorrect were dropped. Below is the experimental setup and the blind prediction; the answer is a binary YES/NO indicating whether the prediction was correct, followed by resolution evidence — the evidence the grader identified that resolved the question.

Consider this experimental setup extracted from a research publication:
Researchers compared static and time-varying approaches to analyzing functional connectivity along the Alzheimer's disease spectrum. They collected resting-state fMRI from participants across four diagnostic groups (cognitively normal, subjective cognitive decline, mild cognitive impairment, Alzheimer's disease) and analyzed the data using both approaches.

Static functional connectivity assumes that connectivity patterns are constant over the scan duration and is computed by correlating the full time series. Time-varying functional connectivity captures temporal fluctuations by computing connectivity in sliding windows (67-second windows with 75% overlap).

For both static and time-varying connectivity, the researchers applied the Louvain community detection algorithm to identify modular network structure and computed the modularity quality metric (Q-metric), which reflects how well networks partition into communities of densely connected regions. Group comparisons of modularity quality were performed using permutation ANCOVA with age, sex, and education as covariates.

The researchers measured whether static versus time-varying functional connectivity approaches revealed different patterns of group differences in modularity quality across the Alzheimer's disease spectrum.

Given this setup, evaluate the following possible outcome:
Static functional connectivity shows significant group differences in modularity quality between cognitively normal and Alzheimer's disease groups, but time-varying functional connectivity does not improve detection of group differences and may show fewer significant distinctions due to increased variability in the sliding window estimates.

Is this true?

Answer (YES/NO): NO